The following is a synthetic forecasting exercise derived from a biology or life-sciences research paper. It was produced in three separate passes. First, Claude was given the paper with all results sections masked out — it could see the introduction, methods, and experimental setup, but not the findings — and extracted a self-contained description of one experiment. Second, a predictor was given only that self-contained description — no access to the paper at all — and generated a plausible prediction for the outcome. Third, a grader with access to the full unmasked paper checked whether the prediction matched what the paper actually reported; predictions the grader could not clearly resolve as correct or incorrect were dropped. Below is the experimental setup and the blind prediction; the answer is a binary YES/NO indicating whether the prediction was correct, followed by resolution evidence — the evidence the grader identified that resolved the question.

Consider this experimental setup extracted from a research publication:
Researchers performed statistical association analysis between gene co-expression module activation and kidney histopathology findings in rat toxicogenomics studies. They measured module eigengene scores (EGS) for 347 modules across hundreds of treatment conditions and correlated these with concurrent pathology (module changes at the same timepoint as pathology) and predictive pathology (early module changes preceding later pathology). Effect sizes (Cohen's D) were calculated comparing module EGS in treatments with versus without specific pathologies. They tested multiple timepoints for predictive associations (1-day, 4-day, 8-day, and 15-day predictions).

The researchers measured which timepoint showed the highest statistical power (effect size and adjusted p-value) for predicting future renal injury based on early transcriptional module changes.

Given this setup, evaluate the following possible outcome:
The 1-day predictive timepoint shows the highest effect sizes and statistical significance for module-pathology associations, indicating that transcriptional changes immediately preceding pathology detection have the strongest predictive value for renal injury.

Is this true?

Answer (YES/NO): NO